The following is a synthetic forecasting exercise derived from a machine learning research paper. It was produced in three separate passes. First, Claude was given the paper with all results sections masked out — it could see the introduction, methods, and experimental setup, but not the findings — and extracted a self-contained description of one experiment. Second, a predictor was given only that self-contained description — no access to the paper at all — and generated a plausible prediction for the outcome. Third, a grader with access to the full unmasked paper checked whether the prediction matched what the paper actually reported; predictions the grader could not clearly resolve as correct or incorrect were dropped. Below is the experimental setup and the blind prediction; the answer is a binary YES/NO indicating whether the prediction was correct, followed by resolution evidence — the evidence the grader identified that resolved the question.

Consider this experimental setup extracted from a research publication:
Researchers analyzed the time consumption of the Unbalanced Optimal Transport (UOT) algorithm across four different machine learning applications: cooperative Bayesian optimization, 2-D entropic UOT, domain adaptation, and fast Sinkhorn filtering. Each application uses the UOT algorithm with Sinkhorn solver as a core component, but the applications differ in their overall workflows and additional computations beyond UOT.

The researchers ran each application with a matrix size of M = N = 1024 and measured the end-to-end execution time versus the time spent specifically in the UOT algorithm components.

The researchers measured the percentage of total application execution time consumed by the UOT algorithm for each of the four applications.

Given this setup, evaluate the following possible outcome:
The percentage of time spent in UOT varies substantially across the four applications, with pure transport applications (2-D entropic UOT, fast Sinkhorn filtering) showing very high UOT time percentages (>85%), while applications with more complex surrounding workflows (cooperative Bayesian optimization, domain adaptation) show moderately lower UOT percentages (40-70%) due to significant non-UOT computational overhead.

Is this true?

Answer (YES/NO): NO